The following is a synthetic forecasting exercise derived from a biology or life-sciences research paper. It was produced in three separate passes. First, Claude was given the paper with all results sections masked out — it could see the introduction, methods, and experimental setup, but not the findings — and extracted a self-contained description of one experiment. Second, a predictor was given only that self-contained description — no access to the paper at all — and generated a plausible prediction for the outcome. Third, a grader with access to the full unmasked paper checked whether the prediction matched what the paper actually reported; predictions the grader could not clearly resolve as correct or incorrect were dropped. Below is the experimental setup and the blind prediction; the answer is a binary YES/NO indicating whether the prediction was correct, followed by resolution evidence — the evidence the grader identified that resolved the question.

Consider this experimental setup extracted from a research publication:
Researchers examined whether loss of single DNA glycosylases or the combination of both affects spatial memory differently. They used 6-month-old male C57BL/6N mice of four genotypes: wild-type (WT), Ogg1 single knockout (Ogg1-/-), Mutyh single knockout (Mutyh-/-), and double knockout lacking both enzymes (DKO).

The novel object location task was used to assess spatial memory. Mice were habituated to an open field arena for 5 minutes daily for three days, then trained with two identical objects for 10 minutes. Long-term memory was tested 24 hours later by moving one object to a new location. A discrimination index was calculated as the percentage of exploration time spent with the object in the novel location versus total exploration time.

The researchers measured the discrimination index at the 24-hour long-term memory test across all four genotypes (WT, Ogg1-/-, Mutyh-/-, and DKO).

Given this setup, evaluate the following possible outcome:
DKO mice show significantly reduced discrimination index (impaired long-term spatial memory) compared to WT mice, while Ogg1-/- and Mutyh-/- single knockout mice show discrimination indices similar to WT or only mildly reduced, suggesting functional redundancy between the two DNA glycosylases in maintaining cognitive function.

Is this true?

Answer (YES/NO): YES